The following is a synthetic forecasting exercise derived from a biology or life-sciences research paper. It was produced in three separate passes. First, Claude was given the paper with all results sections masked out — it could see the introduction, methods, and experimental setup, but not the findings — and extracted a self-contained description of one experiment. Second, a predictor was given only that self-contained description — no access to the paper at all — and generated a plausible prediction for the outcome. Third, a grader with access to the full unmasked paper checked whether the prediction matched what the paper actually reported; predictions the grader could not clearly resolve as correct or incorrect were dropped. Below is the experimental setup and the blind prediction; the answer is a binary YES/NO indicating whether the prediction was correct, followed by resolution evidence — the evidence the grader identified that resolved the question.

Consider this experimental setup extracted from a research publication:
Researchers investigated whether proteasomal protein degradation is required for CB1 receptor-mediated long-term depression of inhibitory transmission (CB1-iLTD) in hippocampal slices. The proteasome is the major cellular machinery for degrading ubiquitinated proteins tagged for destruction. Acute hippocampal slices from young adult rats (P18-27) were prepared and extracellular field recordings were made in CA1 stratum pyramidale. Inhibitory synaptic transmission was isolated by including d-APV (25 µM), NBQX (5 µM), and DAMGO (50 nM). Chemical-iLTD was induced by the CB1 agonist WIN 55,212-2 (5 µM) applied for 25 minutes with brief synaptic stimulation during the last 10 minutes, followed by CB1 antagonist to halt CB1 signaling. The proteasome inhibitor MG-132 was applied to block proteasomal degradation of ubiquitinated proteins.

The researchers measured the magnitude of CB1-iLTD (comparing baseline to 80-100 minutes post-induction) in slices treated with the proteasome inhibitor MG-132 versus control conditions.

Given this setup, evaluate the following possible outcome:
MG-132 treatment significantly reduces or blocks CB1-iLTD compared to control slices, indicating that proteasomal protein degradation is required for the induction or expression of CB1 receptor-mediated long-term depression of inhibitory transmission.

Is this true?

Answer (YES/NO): NO